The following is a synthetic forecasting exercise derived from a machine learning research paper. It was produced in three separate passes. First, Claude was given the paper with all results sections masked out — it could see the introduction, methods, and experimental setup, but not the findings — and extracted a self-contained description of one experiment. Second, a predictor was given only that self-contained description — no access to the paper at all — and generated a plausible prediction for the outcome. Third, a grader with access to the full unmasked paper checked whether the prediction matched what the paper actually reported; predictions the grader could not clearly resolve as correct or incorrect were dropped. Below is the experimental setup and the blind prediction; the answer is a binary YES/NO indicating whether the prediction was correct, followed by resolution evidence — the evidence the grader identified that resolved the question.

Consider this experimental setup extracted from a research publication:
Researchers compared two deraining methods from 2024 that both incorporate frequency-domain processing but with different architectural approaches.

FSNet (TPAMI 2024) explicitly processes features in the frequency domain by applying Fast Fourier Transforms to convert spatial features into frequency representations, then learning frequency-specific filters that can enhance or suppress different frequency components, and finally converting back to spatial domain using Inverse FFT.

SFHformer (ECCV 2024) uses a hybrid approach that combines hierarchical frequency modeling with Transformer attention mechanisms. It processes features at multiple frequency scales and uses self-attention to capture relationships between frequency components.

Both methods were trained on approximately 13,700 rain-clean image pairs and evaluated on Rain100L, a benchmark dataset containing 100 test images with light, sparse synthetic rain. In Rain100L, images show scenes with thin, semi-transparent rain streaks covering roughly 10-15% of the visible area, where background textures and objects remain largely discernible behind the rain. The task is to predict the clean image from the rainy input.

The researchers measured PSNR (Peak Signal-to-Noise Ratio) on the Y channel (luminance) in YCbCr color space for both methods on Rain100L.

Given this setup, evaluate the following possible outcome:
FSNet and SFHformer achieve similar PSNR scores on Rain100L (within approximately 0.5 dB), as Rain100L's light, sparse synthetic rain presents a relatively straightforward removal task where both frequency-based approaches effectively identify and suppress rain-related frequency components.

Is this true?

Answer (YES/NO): NO